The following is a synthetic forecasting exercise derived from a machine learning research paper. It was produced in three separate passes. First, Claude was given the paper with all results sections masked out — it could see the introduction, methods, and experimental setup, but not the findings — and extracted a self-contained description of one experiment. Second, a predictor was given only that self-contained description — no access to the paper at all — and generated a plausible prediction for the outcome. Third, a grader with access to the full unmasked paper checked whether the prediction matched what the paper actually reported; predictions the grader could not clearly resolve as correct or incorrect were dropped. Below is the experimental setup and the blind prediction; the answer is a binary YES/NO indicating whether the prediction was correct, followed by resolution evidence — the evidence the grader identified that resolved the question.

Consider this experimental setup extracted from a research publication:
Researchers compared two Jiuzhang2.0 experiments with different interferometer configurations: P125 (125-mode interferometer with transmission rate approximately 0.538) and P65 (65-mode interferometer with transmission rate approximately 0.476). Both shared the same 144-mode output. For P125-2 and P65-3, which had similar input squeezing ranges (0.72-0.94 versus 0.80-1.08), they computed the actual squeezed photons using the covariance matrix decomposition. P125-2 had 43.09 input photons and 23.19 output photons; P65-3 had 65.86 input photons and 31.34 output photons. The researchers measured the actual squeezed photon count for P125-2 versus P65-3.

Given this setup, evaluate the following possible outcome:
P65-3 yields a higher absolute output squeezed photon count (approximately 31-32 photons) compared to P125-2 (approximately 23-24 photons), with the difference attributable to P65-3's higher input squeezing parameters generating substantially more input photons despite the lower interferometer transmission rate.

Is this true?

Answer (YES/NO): NO